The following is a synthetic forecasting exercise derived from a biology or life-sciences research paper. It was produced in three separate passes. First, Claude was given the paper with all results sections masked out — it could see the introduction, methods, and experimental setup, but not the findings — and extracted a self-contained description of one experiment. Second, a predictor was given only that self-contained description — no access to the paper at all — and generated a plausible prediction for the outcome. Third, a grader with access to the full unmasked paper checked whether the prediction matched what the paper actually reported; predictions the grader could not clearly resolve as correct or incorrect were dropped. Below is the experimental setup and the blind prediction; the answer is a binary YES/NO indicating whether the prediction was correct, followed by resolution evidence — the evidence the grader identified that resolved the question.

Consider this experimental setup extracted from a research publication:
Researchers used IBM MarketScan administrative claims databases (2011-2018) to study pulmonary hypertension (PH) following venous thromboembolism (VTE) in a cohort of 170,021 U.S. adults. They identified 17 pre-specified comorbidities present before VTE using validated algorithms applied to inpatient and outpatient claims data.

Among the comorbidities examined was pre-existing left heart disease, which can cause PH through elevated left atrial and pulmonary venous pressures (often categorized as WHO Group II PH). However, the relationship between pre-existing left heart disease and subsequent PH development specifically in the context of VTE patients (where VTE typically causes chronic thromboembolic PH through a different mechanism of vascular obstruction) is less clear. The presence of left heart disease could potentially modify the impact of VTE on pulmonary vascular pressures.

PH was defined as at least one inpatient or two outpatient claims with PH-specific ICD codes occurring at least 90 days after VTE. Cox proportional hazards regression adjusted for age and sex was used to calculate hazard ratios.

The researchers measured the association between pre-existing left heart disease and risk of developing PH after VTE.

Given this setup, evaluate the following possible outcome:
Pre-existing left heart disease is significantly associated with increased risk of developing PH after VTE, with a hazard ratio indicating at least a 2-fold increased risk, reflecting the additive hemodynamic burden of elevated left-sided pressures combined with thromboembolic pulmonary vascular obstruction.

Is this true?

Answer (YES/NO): YES